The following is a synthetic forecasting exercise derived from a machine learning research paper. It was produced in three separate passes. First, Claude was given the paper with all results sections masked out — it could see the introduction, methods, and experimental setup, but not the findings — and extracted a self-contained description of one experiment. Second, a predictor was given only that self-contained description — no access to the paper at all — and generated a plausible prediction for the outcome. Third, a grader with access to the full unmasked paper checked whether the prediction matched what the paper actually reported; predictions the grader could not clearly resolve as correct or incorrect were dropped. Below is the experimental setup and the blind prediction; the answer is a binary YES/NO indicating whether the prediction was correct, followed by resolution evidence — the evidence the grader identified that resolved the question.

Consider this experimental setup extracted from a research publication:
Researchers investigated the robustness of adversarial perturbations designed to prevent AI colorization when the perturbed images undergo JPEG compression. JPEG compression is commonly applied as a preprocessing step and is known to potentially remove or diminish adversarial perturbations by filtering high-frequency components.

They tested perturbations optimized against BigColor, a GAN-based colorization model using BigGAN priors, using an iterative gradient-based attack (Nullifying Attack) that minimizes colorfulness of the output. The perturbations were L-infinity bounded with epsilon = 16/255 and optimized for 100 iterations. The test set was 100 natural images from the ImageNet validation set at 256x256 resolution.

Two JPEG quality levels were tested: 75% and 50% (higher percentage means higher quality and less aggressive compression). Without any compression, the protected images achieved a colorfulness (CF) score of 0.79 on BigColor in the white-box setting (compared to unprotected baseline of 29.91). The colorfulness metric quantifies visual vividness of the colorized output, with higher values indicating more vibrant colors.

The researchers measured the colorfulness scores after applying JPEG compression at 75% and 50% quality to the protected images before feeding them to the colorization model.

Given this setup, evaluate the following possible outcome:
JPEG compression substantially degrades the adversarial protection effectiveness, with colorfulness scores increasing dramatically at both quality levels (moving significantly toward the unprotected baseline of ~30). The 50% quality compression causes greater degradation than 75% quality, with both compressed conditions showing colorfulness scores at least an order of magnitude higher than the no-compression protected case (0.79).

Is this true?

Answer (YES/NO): NO